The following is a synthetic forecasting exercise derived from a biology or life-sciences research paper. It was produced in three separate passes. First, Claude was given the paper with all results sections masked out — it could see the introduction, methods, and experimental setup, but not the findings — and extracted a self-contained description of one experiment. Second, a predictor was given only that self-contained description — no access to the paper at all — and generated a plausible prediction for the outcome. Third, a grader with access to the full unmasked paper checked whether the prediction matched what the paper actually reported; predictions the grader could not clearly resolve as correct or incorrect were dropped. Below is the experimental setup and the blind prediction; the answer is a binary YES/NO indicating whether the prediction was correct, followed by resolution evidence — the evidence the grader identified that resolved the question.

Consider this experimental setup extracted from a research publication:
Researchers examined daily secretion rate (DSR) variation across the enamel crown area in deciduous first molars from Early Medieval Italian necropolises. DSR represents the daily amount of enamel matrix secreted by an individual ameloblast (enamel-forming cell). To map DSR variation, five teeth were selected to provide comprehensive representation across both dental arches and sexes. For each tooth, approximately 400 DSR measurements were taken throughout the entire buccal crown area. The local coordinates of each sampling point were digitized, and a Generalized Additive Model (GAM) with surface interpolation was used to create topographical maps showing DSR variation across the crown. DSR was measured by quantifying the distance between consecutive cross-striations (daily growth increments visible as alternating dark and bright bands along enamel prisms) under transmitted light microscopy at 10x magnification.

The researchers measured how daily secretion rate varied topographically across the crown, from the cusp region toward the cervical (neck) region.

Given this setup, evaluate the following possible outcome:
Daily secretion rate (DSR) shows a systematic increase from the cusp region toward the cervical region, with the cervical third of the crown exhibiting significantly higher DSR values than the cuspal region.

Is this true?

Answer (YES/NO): NO